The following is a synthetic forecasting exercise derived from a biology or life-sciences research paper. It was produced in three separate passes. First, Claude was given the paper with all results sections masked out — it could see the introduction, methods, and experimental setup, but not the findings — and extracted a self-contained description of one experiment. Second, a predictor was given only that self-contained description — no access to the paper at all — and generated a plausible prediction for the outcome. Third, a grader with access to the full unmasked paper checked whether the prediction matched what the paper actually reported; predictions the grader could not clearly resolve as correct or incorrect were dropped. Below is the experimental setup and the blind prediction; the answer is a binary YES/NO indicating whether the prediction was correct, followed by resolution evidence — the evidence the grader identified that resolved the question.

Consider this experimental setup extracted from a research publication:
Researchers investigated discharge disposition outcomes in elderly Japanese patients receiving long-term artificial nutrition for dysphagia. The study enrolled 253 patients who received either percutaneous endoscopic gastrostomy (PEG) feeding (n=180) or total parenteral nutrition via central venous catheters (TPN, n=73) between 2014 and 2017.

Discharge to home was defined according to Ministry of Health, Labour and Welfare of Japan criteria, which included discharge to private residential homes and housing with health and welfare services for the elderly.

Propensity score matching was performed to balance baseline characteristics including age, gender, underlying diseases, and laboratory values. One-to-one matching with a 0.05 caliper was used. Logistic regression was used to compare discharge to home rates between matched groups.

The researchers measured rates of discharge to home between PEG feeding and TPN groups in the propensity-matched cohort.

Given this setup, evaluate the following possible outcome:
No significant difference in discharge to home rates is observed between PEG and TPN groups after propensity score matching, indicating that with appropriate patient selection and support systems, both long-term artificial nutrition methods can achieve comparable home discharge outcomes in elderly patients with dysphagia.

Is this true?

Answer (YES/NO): YES